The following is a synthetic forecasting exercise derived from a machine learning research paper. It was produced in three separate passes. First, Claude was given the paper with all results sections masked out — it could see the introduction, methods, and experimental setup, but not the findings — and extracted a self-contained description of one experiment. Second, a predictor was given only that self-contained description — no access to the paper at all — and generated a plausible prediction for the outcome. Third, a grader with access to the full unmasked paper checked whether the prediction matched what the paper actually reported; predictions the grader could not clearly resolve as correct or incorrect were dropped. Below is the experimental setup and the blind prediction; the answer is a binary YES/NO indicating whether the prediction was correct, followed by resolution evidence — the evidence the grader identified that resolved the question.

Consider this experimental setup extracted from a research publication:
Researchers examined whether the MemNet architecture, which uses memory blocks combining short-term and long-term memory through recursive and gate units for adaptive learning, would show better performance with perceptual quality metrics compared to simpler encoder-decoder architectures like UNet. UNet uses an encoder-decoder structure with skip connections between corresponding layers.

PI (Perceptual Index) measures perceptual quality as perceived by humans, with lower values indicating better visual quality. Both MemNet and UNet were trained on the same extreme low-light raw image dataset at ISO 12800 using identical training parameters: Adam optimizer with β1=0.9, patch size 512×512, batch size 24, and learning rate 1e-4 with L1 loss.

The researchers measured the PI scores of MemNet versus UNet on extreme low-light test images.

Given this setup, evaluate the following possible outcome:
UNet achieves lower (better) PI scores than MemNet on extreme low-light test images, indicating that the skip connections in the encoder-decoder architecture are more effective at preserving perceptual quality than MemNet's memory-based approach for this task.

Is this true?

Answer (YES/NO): NO